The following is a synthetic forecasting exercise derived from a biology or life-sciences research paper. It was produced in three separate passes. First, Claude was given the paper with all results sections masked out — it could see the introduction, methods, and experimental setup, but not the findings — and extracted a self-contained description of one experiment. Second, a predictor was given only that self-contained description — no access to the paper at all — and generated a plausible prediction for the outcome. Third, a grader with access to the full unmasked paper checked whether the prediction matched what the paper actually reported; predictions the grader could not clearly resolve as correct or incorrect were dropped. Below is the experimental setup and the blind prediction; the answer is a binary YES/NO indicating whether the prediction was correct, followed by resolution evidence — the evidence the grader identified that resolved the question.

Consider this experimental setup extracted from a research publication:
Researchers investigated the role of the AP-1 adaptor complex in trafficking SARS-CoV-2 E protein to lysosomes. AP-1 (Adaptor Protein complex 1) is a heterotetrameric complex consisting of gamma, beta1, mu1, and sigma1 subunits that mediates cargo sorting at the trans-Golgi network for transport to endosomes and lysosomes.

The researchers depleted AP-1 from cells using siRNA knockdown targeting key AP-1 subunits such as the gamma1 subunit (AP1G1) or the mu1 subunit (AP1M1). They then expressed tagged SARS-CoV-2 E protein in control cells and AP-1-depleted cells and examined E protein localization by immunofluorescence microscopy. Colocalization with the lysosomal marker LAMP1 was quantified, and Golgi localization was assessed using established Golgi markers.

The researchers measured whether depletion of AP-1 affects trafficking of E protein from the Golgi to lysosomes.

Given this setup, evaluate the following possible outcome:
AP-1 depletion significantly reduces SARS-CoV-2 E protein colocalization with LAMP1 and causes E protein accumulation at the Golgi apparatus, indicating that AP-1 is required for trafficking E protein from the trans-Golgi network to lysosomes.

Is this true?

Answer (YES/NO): YES